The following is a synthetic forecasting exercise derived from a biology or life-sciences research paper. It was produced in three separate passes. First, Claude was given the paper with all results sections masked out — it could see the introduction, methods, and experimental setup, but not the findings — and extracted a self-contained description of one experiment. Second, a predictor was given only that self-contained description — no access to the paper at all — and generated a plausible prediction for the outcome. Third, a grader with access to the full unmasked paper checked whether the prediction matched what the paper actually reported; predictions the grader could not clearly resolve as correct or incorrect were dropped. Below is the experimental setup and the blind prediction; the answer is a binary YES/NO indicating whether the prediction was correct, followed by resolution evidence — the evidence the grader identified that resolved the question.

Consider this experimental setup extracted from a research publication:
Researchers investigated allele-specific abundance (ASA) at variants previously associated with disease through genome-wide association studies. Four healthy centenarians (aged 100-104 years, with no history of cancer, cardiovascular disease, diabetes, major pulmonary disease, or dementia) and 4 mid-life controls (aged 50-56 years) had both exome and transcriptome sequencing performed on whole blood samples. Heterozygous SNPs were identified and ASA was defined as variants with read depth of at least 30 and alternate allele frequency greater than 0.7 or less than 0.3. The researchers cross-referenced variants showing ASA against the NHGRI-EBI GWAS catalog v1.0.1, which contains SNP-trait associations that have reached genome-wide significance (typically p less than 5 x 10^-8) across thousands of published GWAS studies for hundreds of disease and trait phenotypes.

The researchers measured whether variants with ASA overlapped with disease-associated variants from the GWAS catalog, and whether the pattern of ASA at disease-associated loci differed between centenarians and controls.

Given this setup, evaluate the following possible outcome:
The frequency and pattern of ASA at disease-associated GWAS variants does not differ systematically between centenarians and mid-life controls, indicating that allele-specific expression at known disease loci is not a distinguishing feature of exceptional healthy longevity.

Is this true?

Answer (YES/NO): YES